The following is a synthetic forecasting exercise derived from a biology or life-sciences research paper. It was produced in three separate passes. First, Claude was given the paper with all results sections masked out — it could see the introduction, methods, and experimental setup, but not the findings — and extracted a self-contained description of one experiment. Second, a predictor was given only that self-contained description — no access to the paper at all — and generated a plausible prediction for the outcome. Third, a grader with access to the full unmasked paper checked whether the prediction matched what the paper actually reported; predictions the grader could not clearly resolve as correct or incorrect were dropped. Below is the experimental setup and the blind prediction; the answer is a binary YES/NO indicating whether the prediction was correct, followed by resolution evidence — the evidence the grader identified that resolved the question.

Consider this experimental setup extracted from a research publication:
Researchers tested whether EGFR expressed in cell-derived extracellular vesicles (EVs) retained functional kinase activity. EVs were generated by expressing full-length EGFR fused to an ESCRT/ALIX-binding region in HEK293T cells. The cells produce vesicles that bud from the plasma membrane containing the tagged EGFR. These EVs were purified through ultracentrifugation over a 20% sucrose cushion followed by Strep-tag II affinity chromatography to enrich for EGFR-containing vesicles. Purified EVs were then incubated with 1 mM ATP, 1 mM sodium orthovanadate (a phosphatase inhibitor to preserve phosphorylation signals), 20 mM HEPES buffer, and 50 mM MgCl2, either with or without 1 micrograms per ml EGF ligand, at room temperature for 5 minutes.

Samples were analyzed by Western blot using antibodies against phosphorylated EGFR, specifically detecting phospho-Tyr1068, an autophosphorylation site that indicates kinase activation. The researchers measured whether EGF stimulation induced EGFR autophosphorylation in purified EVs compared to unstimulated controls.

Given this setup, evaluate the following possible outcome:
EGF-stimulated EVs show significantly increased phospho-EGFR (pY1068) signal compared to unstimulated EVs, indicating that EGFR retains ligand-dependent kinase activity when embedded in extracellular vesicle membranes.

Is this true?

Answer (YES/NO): YES